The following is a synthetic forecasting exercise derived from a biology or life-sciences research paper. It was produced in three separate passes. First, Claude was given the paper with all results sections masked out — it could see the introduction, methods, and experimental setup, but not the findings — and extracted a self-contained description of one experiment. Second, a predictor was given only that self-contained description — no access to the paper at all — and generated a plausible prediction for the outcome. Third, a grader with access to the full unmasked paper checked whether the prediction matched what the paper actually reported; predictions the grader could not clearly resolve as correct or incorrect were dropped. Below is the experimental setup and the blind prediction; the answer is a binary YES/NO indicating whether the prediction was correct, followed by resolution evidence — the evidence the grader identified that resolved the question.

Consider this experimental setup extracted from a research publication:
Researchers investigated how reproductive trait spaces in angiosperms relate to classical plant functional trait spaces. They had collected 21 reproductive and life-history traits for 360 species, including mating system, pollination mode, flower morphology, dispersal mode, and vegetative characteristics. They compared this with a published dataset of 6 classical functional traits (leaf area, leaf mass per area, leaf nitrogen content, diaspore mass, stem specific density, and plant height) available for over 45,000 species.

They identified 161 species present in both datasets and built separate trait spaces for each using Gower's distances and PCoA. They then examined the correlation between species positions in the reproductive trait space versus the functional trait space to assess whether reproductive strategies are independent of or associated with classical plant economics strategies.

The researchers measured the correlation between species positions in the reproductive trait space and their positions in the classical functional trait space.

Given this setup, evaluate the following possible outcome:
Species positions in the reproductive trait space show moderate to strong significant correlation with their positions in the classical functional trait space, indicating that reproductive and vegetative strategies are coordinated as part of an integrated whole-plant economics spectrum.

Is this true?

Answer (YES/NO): NO